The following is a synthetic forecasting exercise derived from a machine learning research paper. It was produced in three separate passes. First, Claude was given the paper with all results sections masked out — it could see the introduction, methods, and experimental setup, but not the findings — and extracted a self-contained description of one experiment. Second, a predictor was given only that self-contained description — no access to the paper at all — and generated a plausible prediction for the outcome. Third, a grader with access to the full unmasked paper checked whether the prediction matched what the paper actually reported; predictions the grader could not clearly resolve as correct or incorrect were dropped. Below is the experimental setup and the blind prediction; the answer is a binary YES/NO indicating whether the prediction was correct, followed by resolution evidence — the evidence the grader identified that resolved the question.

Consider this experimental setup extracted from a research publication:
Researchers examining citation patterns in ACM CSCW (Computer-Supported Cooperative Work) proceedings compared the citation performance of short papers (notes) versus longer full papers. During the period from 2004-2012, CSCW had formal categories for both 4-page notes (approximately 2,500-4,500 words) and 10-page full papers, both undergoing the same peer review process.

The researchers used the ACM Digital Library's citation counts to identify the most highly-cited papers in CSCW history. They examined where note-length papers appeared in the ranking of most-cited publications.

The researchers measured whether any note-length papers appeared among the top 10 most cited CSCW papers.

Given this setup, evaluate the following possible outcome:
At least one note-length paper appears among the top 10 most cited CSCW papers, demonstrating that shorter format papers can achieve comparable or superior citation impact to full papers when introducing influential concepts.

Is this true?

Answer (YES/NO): YES